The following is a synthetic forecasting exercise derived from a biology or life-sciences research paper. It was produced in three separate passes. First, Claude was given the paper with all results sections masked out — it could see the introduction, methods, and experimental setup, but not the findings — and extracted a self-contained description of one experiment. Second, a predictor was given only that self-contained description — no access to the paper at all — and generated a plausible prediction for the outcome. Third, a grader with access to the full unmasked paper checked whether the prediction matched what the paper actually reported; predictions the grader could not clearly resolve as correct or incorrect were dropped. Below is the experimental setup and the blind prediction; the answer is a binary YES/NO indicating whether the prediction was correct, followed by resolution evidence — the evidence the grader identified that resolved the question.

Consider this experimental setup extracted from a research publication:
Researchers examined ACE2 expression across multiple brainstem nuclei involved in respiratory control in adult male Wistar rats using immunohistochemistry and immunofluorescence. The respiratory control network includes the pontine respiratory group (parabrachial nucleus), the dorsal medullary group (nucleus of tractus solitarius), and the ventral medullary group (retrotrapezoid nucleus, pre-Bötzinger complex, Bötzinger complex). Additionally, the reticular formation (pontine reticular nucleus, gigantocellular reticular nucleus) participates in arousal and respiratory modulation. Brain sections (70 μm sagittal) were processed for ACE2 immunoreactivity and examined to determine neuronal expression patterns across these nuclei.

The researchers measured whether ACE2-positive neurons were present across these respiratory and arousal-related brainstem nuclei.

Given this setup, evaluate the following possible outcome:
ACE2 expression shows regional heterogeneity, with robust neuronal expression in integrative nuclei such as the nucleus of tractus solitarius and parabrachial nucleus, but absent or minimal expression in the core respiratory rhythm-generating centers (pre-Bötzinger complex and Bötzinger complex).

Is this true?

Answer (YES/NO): NO